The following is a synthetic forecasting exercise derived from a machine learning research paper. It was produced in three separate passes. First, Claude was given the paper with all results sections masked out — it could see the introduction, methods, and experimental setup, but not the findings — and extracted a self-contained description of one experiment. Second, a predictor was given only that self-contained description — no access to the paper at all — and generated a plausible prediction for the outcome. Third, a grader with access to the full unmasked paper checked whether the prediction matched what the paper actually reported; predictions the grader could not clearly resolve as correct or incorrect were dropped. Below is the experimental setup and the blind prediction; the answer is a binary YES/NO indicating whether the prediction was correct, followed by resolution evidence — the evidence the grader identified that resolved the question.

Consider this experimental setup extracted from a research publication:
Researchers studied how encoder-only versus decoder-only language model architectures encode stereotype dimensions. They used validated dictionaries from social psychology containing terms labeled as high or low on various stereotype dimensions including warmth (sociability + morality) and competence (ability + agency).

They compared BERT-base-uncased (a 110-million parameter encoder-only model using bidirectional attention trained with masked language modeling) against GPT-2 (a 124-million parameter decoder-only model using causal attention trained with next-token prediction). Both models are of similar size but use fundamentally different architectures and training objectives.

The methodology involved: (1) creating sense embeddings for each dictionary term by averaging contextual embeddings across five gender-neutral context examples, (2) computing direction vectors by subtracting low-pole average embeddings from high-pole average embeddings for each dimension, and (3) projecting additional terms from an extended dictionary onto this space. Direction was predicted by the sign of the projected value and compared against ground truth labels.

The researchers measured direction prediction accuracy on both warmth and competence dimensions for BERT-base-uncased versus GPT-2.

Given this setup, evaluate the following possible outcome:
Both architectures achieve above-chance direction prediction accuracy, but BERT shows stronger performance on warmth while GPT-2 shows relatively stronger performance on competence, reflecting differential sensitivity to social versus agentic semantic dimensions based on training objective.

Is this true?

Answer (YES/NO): NO